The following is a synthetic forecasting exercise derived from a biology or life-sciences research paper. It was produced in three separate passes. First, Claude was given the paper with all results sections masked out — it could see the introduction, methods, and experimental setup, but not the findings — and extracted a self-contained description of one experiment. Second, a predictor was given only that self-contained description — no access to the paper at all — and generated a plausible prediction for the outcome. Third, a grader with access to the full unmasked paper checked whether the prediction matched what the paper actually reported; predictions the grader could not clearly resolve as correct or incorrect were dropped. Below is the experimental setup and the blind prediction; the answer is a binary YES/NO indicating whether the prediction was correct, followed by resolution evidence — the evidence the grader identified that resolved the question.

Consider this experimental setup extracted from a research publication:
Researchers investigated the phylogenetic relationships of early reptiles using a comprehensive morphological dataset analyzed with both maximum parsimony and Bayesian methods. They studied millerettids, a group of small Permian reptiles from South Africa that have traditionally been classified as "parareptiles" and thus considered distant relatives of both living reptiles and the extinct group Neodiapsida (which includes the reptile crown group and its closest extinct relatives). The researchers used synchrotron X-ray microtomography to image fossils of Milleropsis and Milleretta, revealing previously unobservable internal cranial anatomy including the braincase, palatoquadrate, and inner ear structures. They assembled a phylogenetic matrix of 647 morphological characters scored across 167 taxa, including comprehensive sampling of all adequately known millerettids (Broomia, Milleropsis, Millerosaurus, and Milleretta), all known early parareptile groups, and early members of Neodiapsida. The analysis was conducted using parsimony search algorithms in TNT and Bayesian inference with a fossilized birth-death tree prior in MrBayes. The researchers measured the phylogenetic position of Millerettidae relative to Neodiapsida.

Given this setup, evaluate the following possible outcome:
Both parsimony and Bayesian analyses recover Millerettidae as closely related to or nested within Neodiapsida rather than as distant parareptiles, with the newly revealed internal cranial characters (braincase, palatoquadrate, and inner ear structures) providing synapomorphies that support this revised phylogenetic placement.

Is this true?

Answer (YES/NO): YES